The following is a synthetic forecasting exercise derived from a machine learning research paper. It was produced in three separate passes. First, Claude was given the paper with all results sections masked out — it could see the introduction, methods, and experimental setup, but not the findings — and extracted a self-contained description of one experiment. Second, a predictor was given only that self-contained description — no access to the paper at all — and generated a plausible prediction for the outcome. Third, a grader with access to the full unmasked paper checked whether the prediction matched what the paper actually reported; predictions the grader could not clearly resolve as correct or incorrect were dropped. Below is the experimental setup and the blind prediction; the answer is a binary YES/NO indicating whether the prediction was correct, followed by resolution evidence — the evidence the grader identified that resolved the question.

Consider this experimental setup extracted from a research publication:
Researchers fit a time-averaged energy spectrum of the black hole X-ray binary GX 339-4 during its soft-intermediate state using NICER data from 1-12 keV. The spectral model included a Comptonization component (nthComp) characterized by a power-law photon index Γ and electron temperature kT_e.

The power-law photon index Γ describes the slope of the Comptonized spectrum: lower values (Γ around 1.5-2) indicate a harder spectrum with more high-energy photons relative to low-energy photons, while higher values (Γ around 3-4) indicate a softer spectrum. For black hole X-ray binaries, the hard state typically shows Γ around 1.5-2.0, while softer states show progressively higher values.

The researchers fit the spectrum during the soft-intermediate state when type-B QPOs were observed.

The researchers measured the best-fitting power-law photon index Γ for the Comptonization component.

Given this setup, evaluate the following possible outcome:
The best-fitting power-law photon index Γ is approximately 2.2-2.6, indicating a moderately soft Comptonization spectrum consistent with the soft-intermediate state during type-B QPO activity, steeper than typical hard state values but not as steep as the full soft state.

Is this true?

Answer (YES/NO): NO